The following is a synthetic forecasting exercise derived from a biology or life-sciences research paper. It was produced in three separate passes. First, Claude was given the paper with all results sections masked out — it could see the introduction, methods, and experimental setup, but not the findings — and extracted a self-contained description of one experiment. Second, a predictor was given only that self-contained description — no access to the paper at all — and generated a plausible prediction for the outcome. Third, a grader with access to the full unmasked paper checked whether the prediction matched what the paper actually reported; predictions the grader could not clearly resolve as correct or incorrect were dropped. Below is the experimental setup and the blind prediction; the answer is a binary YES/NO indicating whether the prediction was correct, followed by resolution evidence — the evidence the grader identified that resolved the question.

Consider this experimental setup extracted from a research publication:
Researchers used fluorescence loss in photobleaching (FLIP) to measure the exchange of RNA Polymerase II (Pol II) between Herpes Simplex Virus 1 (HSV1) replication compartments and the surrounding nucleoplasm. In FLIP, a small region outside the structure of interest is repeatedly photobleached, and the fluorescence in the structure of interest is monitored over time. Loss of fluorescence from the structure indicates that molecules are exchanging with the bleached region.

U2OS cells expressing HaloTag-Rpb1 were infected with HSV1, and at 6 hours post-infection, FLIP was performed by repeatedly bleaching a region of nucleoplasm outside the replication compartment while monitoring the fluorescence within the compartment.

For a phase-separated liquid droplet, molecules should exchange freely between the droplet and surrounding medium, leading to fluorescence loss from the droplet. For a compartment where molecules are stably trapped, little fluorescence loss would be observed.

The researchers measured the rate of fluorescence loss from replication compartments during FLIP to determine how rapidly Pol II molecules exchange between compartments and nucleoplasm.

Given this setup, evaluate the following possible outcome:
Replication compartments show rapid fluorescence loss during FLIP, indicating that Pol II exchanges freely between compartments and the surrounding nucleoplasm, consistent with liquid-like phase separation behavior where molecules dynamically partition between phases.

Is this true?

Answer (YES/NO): NO